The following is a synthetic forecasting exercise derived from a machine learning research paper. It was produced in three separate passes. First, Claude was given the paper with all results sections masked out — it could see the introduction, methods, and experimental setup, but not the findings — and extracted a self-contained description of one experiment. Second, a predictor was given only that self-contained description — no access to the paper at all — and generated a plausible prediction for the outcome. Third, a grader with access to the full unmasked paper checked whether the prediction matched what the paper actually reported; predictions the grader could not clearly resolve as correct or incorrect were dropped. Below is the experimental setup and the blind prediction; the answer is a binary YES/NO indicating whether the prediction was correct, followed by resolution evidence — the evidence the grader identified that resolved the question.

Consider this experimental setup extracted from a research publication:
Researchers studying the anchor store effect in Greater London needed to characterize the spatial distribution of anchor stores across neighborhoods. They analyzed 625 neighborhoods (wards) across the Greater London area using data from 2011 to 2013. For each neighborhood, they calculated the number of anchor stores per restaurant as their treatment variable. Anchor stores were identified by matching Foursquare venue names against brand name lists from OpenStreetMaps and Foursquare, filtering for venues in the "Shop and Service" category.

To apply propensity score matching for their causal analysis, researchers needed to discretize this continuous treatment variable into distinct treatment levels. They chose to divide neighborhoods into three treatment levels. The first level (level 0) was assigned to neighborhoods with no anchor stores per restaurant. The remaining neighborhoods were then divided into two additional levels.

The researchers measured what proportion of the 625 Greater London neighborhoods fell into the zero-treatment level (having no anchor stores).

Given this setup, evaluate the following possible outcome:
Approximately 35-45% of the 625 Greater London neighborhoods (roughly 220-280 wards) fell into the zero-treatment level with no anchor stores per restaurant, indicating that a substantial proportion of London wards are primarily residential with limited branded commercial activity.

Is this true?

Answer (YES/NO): NO